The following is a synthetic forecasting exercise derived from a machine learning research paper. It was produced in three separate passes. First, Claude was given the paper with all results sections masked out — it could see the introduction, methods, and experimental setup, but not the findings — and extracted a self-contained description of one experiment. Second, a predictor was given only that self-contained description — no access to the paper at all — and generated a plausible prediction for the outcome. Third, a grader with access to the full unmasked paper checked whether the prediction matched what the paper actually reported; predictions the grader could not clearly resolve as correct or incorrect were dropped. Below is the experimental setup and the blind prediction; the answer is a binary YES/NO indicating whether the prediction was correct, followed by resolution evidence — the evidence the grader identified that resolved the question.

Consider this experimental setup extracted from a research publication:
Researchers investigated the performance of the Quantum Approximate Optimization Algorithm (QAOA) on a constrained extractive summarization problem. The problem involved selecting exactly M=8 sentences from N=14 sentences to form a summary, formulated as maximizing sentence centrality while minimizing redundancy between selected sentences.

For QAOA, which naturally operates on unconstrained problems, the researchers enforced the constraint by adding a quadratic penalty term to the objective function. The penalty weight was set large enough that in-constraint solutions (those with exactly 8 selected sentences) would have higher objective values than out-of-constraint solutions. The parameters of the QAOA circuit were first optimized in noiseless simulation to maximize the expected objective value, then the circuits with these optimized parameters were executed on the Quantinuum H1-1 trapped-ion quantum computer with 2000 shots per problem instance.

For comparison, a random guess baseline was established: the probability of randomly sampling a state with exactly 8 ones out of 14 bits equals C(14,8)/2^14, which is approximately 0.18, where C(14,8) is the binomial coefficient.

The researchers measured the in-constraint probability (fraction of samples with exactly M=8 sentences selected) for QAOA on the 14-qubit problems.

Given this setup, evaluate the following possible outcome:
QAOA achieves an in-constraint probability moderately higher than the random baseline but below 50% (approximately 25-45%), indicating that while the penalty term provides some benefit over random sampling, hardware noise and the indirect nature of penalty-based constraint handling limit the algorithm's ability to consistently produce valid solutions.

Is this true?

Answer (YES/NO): NO